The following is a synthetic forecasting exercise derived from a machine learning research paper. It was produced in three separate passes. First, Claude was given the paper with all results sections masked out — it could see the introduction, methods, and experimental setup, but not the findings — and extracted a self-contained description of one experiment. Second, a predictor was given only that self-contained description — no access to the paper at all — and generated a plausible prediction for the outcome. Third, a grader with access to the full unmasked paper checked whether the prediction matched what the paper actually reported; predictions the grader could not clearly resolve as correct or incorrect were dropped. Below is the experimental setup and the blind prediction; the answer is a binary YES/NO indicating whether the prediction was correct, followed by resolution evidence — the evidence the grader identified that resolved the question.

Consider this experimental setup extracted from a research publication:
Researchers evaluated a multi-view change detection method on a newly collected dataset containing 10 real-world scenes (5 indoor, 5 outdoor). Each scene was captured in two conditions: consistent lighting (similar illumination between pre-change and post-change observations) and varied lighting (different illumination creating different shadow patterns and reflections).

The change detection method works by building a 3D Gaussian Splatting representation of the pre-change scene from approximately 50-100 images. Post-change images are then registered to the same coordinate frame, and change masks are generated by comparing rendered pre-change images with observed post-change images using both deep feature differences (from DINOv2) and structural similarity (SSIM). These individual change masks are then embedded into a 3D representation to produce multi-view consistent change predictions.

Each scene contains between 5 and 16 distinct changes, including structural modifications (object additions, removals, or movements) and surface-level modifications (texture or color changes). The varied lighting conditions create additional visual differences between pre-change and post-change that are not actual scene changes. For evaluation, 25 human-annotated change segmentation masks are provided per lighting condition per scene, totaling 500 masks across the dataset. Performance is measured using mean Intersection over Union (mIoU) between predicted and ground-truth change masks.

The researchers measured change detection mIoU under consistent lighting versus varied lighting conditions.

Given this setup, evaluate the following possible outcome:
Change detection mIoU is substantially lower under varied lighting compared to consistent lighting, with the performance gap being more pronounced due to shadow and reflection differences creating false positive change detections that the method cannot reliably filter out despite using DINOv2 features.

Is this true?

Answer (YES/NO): NO